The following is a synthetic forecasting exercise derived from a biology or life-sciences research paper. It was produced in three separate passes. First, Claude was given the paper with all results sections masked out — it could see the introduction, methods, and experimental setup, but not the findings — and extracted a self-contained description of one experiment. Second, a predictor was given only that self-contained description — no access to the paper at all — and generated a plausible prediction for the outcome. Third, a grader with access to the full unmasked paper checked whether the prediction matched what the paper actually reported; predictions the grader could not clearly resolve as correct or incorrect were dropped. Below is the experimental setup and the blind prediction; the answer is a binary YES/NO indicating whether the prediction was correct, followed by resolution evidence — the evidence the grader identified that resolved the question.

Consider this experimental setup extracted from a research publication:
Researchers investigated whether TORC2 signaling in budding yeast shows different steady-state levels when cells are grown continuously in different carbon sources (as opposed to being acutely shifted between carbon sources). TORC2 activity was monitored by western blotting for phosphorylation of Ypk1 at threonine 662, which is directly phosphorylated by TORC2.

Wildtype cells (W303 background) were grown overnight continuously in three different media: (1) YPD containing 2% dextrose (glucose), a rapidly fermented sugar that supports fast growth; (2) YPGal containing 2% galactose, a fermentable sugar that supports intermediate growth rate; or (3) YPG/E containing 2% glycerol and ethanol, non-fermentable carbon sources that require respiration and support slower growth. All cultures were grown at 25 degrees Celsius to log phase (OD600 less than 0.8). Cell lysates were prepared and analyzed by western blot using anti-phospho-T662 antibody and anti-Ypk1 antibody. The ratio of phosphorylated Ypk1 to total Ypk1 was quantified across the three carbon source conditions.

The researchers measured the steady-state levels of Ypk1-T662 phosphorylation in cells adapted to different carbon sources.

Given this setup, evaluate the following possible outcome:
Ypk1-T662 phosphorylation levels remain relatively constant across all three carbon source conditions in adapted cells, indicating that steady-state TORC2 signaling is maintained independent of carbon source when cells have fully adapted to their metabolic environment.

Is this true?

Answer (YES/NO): NO